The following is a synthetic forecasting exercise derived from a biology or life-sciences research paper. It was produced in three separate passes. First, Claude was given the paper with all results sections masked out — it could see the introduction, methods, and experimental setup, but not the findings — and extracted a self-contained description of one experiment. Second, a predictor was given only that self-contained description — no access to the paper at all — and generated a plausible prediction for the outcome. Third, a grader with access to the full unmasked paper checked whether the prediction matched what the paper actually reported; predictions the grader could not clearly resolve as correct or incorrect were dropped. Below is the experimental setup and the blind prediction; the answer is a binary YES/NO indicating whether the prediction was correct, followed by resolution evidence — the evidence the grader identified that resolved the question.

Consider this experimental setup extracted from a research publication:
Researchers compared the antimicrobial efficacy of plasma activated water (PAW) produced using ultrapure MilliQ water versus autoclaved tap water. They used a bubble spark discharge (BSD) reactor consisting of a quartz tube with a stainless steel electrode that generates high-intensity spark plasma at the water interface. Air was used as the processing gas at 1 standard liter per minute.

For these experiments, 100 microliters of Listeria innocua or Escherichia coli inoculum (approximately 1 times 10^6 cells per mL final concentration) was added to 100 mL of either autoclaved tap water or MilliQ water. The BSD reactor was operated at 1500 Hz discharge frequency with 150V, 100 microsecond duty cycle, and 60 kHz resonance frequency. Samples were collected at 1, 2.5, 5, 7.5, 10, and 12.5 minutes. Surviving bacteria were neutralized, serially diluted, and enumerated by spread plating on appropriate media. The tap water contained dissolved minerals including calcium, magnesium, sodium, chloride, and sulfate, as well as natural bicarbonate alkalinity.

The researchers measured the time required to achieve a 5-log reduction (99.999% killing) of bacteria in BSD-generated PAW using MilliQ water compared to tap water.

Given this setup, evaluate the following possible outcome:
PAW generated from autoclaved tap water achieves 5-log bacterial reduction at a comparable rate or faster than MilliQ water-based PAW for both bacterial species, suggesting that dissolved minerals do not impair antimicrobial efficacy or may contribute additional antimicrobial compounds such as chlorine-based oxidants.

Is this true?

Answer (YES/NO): NO